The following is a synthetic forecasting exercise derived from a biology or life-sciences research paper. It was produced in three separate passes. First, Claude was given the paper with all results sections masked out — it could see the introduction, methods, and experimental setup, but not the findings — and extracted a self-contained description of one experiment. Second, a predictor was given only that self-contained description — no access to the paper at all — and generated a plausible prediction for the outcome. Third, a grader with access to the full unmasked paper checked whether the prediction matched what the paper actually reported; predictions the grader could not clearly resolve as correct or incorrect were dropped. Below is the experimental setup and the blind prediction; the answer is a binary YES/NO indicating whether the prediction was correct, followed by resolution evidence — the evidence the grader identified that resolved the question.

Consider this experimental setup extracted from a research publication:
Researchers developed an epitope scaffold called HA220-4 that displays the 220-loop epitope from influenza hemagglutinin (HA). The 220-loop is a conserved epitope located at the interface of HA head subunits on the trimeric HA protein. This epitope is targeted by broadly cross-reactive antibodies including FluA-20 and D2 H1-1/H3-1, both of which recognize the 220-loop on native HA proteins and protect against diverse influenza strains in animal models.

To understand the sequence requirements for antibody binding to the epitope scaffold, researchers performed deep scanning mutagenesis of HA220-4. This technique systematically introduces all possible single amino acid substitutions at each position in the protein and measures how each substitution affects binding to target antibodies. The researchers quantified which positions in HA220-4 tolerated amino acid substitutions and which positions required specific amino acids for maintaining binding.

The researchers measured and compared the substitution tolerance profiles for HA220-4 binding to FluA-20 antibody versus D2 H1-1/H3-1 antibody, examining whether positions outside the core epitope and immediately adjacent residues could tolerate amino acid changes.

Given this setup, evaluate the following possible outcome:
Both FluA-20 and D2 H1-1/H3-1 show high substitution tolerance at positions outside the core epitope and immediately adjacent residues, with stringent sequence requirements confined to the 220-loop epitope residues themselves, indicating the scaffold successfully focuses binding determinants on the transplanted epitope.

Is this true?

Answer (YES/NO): NO